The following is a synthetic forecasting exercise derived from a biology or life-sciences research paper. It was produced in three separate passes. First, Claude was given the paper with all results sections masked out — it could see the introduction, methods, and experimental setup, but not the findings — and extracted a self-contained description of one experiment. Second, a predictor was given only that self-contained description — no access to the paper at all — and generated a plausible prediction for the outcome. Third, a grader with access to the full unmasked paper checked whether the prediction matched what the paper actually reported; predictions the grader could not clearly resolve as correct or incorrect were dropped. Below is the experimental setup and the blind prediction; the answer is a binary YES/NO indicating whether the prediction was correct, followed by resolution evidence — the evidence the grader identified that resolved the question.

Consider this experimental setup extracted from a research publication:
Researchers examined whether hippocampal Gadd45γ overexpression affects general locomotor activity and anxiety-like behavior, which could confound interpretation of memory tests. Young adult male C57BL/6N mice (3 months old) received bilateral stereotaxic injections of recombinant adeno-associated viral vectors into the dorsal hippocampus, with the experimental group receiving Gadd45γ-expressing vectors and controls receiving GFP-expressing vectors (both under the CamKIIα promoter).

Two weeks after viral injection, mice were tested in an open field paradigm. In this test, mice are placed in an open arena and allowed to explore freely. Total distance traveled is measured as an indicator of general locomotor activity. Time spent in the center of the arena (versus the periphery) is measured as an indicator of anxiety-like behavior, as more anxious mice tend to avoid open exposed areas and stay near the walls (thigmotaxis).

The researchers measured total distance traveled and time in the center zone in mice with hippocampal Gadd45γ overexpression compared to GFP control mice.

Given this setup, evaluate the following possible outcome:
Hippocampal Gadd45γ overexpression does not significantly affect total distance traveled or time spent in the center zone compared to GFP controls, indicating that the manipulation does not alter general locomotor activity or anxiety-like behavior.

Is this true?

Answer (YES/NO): YES